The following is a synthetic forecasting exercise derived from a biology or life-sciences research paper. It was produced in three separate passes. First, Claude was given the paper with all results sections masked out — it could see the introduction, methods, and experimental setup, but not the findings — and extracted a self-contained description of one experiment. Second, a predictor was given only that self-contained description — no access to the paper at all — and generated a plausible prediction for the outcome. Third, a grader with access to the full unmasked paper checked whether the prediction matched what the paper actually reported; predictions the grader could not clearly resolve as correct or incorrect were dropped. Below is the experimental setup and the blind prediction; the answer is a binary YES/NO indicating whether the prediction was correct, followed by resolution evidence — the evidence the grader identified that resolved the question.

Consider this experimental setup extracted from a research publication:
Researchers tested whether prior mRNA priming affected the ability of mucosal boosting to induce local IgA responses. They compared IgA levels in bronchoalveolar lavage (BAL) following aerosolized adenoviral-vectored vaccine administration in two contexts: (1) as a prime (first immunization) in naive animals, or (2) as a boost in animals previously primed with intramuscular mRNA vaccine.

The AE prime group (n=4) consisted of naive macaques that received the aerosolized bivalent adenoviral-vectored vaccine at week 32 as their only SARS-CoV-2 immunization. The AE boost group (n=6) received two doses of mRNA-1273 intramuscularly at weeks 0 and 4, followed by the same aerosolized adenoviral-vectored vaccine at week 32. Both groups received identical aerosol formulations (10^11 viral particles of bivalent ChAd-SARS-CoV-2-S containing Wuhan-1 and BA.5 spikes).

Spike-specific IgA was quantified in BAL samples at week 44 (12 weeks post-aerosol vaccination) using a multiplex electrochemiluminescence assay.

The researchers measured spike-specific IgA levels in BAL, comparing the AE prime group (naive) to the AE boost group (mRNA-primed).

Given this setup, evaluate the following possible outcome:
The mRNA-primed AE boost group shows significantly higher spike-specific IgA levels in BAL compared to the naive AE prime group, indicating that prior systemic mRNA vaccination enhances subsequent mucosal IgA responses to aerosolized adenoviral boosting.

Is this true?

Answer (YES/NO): YES